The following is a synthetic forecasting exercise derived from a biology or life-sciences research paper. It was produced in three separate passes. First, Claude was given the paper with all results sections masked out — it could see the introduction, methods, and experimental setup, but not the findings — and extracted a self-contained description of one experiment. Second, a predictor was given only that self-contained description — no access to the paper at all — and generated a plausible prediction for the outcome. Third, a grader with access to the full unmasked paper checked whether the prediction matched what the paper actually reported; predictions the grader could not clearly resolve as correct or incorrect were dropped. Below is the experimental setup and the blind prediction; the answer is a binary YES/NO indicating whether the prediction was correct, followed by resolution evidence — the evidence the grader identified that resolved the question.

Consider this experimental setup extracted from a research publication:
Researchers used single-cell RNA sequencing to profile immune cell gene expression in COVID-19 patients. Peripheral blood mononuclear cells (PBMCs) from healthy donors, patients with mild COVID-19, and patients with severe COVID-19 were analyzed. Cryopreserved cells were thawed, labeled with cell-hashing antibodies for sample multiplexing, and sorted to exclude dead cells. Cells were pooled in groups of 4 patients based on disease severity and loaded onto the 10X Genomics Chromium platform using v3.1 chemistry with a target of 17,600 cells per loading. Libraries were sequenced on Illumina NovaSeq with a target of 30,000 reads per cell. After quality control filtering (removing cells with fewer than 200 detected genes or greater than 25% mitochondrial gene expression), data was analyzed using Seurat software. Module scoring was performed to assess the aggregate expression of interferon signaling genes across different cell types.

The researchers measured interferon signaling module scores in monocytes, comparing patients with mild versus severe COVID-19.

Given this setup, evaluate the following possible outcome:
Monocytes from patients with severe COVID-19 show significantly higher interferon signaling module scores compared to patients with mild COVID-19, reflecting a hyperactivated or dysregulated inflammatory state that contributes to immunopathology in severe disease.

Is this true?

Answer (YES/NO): NO